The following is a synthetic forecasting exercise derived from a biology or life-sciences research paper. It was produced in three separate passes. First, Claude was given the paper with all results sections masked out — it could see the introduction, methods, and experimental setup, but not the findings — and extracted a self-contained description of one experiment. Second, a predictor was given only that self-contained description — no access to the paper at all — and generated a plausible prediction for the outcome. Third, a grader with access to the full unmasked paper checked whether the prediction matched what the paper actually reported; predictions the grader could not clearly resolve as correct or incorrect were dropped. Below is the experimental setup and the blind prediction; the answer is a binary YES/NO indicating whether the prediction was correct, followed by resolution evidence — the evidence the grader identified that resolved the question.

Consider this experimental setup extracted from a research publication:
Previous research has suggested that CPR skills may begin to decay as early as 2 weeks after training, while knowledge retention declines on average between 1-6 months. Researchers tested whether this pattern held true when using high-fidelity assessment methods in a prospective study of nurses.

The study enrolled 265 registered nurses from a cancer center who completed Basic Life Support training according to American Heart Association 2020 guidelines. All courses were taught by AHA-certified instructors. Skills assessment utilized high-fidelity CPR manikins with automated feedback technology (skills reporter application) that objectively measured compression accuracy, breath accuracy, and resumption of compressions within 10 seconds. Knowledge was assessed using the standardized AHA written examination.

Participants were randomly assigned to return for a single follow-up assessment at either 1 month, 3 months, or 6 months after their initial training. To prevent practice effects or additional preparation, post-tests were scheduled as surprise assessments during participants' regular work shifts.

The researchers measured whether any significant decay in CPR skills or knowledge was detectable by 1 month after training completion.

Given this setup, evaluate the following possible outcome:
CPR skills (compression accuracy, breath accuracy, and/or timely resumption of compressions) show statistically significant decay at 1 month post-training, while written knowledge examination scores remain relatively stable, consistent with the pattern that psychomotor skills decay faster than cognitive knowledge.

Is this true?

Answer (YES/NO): NO